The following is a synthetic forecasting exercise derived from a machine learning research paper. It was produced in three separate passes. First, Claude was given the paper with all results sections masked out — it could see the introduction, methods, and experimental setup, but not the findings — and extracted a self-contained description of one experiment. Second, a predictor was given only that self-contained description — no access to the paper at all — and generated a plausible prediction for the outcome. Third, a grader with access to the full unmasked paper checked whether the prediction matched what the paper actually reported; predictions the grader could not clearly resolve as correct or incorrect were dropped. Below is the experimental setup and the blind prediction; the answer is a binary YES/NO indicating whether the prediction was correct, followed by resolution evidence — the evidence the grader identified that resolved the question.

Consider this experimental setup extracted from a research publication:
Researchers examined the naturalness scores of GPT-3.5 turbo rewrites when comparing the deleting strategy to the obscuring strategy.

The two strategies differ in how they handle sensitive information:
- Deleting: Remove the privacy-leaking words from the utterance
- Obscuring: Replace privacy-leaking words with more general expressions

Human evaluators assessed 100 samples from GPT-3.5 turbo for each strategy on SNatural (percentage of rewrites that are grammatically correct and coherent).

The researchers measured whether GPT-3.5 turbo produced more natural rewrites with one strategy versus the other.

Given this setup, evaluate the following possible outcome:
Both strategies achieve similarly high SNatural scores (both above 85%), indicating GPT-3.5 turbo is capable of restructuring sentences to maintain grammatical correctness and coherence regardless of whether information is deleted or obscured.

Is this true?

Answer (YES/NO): NO